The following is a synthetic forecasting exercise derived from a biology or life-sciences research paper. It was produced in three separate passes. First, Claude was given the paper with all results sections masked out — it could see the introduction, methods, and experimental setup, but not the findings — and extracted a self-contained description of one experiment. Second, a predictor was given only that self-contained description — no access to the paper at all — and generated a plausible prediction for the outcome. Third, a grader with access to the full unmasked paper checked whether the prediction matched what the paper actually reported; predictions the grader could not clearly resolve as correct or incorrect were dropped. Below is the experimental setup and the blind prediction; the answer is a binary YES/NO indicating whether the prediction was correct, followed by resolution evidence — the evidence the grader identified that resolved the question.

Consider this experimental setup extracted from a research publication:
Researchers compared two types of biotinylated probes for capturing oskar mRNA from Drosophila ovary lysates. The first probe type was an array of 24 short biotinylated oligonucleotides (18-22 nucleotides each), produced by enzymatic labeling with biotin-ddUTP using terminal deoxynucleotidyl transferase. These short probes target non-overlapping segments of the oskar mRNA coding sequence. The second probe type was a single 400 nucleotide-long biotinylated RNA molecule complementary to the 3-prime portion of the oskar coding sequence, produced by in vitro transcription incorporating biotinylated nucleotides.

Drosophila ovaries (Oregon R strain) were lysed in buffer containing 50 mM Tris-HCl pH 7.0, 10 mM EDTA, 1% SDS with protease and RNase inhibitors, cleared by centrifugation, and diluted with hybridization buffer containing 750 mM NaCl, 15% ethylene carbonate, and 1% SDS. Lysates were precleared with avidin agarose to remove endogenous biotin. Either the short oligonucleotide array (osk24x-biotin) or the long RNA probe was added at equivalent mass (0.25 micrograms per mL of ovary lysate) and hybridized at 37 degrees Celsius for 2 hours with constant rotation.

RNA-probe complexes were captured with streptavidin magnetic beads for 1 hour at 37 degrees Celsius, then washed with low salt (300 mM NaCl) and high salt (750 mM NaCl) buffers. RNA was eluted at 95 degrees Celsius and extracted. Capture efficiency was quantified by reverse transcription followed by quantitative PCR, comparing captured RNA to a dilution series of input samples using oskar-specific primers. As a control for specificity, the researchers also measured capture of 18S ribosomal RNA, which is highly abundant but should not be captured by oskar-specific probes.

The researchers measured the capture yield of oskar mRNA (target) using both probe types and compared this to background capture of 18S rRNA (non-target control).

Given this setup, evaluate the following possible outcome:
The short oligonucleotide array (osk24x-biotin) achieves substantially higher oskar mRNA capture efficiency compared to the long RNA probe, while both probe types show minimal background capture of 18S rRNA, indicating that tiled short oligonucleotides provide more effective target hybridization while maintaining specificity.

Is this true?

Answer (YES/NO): YES